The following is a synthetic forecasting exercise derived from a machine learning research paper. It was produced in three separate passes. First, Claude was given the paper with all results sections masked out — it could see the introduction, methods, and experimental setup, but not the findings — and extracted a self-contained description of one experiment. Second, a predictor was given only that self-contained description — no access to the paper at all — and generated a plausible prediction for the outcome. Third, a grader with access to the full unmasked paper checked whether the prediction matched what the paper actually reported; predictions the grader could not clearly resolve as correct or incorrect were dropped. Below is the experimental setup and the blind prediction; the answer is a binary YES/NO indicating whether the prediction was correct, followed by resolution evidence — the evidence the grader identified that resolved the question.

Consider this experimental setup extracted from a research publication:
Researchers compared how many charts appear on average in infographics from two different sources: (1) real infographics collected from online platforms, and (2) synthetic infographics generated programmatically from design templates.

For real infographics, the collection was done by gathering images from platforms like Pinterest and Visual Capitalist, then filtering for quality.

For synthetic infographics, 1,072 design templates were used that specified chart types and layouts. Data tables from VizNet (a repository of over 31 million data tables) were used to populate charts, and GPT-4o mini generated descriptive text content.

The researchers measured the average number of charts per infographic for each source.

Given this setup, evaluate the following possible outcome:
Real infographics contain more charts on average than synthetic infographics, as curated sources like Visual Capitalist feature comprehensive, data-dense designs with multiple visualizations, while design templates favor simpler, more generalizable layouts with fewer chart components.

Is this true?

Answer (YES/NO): NO